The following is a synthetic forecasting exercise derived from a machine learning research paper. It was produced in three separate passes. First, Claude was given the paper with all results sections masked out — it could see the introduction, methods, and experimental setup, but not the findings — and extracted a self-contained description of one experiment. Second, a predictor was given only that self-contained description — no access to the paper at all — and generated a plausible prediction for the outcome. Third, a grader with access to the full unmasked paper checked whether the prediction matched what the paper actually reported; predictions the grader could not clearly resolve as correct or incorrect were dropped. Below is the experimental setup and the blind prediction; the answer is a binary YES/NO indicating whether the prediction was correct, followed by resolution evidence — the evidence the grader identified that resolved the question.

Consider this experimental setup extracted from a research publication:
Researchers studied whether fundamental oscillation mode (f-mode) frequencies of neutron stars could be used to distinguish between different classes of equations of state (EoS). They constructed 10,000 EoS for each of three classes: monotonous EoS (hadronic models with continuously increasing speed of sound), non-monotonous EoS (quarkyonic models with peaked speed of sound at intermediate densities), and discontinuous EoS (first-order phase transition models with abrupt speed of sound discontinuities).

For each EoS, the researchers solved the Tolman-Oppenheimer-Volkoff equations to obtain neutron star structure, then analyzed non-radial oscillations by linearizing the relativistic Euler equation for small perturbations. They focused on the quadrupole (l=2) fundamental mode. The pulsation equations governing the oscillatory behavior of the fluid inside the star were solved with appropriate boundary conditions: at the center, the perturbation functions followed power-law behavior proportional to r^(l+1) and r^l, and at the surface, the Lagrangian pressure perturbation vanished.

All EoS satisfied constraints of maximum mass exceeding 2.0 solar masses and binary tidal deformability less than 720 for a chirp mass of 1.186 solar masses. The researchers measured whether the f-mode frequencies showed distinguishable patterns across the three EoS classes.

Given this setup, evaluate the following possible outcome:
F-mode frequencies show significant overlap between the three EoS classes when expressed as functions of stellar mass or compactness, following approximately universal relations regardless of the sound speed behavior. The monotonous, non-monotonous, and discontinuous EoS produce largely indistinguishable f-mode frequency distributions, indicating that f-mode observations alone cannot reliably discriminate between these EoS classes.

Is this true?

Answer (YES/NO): YES